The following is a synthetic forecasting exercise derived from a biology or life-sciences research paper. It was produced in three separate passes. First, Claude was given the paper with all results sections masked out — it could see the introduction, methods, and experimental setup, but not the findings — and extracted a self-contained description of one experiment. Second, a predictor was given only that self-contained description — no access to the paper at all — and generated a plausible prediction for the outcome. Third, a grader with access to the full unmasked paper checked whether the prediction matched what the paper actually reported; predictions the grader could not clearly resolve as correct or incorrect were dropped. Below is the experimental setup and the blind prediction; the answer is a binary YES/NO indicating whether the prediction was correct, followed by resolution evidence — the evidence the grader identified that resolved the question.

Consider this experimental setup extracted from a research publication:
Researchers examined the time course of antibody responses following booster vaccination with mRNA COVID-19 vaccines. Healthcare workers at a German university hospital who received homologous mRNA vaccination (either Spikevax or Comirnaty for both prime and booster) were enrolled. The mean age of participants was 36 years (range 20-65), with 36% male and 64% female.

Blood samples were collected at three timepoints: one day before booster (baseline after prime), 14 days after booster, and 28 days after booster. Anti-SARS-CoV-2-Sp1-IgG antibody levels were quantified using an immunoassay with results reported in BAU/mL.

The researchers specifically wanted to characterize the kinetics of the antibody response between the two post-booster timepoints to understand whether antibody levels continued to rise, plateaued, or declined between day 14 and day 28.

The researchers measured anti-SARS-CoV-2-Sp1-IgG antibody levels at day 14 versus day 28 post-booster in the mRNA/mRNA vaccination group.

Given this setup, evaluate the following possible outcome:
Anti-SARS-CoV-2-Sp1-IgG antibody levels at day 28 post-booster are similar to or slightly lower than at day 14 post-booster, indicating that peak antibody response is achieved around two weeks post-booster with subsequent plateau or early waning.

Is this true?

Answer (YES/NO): YES